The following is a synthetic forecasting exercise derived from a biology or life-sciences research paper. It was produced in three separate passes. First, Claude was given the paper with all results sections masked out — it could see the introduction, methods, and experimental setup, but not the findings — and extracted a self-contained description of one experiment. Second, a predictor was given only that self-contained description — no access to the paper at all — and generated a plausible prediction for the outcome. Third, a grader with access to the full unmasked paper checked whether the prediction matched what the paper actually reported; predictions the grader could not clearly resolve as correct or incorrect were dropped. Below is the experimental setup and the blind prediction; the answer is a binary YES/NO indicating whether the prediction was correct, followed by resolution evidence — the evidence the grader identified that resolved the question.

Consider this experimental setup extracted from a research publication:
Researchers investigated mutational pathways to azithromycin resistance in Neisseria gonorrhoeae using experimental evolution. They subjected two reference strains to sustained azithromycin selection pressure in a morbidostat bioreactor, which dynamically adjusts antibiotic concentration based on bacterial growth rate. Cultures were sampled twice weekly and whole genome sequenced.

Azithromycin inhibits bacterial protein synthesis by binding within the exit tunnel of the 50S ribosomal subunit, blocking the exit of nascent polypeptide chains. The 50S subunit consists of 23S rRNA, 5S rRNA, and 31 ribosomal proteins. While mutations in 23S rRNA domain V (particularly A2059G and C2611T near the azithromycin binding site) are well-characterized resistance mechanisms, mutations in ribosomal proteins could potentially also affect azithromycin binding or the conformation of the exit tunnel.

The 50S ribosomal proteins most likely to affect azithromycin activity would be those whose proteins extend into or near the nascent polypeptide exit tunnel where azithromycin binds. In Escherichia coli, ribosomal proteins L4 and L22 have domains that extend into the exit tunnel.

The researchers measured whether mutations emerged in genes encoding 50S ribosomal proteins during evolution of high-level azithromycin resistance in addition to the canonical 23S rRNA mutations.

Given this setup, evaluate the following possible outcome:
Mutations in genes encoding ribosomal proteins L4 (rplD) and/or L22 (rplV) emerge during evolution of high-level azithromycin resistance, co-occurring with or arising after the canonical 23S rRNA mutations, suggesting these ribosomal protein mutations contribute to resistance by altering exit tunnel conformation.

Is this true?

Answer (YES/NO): NO